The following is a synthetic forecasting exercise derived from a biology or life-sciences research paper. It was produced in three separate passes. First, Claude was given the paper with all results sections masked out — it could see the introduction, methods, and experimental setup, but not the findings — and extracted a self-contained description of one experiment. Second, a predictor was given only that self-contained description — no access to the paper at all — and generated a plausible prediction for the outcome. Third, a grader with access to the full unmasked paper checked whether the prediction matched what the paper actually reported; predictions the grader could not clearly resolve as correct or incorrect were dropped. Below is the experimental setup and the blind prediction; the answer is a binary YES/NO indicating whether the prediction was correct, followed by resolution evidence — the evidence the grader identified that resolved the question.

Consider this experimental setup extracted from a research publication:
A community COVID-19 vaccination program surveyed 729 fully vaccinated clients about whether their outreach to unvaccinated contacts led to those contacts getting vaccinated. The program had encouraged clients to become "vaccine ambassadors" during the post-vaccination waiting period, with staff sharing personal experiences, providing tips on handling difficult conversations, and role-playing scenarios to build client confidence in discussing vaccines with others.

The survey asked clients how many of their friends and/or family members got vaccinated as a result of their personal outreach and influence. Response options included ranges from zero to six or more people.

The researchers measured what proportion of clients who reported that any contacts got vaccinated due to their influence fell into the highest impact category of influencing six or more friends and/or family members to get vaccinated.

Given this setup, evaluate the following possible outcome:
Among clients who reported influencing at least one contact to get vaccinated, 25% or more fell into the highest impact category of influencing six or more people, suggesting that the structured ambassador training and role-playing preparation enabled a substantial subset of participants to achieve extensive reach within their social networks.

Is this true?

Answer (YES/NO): NO